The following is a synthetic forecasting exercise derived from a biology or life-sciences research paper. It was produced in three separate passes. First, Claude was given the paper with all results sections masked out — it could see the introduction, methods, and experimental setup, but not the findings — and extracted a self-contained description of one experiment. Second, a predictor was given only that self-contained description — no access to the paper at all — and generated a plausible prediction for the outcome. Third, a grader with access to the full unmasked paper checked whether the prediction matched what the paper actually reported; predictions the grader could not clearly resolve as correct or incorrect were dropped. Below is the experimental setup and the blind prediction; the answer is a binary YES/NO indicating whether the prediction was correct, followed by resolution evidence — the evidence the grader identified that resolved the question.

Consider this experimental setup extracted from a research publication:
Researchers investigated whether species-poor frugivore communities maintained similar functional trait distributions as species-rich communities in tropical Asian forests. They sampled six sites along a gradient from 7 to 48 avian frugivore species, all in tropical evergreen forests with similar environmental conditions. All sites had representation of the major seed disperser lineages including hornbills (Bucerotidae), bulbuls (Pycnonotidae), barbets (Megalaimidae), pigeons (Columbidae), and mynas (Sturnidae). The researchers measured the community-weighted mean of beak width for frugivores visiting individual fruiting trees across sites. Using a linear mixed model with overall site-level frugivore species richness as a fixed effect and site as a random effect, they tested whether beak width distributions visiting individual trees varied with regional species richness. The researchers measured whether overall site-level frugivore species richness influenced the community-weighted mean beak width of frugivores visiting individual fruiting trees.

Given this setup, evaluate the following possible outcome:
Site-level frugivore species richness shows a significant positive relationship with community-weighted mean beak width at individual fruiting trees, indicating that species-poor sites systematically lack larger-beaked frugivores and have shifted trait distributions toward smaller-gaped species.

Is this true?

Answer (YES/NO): NO